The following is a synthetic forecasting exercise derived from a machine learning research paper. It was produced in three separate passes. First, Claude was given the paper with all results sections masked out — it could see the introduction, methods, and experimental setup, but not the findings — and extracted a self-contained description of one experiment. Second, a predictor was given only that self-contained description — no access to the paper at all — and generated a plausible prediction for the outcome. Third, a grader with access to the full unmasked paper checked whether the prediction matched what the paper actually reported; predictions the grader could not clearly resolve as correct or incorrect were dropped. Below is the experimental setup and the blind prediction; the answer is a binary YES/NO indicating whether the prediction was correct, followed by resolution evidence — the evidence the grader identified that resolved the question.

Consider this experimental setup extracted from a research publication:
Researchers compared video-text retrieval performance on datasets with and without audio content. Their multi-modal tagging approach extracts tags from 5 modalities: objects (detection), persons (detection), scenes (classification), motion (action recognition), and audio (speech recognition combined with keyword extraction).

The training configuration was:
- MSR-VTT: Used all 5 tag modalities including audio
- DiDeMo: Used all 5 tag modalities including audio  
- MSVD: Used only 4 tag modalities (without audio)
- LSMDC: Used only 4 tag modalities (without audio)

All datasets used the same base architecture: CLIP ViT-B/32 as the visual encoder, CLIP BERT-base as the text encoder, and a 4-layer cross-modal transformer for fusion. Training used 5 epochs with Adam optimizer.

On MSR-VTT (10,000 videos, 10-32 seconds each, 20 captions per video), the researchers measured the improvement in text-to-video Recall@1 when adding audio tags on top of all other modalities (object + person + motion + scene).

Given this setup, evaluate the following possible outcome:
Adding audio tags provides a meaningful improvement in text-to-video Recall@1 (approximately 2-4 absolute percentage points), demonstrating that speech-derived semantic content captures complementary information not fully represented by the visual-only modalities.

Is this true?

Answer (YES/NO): NO